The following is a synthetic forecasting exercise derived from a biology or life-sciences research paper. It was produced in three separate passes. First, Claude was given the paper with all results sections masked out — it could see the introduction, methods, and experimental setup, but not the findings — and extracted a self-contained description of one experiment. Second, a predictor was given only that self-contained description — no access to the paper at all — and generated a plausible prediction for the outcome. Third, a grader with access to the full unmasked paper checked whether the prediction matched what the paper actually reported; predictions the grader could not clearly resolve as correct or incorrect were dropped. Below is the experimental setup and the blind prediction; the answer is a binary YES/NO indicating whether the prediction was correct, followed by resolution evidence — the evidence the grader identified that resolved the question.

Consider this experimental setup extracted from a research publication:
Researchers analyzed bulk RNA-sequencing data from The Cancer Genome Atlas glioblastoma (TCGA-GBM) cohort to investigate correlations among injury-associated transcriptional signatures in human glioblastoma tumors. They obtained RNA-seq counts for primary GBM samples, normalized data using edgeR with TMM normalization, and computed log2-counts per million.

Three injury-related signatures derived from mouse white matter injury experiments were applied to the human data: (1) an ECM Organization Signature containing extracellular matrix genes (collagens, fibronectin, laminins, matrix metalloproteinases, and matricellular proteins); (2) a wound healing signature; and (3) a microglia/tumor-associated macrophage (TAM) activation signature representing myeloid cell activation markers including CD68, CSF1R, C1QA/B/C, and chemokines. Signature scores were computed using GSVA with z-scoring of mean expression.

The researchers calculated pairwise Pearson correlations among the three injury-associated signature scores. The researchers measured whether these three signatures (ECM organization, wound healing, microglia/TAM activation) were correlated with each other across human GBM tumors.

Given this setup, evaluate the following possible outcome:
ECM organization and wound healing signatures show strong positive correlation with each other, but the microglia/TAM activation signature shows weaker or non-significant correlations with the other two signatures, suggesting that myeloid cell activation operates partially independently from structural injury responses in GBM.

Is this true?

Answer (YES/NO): NO